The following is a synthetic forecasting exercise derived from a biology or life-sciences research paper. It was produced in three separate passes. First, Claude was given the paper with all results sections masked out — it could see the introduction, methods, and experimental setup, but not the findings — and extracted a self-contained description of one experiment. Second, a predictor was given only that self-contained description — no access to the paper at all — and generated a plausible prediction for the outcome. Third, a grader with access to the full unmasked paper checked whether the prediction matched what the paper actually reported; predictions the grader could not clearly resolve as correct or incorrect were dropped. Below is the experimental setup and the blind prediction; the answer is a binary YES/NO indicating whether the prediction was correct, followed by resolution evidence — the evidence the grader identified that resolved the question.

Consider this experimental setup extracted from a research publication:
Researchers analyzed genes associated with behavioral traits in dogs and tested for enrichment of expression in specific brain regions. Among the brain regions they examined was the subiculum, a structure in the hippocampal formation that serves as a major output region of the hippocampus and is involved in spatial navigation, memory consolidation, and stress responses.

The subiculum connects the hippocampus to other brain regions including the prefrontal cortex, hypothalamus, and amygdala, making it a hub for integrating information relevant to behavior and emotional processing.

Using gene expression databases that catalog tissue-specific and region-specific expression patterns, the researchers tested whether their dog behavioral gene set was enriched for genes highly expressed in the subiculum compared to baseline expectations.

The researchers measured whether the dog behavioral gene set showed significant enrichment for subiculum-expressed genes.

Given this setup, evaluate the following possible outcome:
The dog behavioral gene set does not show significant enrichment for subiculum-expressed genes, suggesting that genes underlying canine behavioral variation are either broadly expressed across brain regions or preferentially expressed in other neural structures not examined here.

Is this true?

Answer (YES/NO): NO